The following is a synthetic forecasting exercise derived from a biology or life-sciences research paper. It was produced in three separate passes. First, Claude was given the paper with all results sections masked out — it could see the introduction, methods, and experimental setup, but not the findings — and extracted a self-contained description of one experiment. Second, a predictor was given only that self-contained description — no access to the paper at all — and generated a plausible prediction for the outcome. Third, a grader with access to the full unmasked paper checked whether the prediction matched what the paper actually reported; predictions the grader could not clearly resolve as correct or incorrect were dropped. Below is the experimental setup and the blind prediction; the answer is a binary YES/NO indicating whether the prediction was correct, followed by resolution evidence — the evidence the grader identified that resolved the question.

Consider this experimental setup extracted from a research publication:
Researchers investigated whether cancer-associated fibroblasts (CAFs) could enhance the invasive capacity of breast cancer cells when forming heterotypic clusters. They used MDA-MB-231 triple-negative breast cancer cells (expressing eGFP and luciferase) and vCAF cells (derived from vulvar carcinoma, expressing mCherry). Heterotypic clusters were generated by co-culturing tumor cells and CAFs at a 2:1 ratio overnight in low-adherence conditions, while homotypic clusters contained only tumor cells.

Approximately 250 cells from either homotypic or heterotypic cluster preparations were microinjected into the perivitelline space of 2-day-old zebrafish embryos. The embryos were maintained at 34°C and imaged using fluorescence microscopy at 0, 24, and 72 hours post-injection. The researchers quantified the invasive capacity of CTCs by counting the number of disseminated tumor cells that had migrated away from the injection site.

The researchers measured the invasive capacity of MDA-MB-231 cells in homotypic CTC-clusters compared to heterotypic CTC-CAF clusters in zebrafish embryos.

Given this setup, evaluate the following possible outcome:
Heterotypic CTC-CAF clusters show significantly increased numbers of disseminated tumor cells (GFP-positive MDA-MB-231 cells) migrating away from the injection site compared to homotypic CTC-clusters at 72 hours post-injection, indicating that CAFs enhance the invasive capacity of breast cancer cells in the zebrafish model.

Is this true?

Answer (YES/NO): NO